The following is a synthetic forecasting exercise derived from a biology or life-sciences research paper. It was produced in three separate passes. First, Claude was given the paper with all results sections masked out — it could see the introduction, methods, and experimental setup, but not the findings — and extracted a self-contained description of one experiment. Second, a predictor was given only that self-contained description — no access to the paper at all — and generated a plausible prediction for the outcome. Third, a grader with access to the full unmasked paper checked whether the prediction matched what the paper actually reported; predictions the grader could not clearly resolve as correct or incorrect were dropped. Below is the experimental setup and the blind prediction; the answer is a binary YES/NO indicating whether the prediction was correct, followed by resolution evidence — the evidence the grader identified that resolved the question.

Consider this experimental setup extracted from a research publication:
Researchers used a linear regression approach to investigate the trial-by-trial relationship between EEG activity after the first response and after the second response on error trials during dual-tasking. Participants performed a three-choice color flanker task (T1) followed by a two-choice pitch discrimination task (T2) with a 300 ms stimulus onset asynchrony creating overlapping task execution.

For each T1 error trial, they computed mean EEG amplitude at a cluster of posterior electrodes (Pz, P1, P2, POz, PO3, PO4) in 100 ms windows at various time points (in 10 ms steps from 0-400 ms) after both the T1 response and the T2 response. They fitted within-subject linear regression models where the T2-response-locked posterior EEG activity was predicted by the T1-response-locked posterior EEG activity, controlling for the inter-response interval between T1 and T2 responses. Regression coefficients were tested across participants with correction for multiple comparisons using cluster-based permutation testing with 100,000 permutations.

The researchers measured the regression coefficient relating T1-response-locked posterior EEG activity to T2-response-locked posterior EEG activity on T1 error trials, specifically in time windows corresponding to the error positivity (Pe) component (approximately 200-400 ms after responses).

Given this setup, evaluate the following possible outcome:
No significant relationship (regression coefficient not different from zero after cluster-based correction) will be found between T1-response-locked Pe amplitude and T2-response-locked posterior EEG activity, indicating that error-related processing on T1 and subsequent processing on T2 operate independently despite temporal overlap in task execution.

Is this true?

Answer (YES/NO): NO